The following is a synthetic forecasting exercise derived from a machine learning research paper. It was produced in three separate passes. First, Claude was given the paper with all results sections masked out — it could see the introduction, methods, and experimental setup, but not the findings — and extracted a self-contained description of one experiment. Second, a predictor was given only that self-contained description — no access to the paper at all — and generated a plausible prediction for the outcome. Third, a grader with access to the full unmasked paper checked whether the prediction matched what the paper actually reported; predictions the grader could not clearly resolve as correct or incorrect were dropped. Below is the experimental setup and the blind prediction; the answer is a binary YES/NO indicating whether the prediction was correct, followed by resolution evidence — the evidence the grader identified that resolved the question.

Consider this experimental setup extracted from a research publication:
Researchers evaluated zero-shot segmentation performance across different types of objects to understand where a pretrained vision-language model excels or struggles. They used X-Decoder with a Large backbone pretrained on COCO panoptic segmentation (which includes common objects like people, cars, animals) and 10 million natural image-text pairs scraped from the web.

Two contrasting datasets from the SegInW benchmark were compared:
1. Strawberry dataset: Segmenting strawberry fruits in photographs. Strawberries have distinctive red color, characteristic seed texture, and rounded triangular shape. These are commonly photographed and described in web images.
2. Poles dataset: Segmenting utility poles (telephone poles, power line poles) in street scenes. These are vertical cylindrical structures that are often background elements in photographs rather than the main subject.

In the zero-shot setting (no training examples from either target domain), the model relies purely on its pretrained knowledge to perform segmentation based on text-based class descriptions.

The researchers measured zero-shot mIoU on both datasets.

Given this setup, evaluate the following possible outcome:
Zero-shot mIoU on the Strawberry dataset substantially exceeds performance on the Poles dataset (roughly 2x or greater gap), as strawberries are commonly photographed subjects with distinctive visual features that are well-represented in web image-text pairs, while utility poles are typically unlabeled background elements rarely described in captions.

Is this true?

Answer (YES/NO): YES